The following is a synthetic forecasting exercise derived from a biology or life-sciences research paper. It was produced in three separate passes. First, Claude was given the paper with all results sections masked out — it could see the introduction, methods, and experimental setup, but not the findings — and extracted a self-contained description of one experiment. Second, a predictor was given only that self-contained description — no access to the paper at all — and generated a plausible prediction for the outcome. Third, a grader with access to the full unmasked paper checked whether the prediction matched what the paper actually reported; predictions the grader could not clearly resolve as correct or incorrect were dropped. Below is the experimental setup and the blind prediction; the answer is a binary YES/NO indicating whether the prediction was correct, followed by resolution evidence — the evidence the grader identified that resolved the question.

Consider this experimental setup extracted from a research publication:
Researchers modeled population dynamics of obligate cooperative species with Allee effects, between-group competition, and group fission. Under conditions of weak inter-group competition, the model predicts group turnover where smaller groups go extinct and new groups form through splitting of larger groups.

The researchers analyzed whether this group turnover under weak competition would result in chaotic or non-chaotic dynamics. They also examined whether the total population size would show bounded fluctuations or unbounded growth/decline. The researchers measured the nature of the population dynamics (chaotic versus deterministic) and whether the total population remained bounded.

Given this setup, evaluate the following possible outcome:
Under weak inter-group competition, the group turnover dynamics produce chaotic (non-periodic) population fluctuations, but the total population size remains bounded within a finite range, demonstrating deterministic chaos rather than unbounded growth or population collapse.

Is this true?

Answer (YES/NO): NO